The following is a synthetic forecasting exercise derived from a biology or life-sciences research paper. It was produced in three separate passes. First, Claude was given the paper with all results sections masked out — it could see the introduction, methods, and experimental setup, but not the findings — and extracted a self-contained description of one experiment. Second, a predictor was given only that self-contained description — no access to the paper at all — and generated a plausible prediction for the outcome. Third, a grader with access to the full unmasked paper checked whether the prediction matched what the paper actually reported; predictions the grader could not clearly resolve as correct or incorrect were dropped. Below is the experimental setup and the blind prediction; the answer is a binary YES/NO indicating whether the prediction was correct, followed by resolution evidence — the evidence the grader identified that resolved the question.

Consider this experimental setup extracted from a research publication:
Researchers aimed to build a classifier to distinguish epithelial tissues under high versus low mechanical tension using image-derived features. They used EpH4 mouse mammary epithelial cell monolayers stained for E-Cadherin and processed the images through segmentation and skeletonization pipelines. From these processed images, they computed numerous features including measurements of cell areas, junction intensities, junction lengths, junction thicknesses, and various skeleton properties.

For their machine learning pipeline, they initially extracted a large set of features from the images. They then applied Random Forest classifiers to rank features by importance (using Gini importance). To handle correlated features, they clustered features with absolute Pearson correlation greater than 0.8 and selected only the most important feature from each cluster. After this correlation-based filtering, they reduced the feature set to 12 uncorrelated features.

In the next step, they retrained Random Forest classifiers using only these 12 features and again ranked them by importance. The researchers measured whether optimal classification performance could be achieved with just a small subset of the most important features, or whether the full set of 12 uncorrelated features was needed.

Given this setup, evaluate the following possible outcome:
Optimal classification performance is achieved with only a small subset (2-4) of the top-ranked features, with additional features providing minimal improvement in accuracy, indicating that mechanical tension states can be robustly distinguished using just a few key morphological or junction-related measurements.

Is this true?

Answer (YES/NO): YES